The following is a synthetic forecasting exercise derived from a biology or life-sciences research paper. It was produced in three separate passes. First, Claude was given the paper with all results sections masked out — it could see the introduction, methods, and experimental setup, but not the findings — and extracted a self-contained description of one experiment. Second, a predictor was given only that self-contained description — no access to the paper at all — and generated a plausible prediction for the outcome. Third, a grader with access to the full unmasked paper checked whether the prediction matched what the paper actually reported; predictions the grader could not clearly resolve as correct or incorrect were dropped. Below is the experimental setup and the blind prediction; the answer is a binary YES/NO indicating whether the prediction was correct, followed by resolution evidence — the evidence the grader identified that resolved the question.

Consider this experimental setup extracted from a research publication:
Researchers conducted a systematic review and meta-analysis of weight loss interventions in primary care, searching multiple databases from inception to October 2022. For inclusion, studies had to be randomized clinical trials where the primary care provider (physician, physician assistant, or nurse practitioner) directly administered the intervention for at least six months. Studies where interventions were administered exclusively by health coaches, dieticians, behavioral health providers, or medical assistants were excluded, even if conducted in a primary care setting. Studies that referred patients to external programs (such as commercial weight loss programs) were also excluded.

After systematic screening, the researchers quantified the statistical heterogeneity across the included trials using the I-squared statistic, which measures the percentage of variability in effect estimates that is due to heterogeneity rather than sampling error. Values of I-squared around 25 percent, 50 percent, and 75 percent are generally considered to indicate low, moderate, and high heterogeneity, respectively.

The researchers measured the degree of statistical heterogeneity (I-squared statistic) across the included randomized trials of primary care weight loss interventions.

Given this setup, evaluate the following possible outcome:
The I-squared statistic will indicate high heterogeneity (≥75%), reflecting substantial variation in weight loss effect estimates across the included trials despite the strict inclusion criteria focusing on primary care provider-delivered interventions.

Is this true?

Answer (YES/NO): YES